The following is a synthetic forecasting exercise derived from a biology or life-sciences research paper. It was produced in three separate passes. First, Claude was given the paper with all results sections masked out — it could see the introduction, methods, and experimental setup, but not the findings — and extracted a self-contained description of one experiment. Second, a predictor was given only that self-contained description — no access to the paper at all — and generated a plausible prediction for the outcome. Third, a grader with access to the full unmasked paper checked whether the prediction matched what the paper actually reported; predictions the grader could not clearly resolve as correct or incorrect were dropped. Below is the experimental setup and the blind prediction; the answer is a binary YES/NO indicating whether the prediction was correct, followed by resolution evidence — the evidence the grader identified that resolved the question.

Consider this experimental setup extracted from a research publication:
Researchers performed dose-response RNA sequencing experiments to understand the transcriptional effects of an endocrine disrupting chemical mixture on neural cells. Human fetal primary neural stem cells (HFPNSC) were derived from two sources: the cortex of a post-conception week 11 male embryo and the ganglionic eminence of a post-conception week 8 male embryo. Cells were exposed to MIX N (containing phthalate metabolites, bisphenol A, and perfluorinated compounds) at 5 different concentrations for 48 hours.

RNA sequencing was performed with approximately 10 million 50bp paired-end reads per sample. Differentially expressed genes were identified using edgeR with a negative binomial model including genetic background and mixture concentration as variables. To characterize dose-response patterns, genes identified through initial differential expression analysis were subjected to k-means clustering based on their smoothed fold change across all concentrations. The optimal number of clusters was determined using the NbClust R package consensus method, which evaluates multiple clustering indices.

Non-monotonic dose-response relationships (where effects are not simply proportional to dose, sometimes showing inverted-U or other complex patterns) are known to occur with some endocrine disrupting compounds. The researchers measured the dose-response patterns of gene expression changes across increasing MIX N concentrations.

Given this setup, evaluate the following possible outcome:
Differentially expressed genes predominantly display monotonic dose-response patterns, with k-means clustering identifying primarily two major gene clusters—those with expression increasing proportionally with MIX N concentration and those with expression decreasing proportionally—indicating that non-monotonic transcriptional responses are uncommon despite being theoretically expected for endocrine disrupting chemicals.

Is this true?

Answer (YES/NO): NO